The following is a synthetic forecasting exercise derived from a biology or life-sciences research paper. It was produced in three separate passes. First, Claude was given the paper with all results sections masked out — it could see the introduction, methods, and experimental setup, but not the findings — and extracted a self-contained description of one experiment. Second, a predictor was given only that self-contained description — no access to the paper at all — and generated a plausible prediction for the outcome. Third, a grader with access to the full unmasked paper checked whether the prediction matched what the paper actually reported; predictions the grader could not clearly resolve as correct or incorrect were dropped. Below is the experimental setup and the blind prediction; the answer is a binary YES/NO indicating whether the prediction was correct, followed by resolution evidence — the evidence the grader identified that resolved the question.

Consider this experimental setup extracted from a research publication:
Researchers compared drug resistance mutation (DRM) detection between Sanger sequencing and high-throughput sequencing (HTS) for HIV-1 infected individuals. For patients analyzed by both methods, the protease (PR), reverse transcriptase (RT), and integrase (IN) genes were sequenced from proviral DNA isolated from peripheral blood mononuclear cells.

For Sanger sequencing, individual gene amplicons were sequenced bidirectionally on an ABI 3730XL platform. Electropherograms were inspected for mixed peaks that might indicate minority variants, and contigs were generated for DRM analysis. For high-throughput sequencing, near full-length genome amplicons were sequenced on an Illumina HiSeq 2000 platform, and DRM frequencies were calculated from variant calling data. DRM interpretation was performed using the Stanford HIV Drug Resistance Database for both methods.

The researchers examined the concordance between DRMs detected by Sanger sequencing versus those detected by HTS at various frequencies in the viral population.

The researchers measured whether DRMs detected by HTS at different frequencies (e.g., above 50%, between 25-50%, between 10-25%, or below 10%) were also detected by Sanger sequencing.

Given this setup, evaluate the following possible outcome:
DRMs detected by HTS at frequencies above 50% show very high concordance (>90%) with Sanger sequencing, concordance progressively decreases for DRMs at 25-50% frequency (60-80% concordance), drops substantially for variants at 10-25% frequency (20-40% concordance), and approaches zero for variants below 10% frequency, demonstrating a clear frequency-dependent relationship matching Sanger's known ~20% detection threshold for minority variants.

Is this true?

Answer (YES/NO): NO